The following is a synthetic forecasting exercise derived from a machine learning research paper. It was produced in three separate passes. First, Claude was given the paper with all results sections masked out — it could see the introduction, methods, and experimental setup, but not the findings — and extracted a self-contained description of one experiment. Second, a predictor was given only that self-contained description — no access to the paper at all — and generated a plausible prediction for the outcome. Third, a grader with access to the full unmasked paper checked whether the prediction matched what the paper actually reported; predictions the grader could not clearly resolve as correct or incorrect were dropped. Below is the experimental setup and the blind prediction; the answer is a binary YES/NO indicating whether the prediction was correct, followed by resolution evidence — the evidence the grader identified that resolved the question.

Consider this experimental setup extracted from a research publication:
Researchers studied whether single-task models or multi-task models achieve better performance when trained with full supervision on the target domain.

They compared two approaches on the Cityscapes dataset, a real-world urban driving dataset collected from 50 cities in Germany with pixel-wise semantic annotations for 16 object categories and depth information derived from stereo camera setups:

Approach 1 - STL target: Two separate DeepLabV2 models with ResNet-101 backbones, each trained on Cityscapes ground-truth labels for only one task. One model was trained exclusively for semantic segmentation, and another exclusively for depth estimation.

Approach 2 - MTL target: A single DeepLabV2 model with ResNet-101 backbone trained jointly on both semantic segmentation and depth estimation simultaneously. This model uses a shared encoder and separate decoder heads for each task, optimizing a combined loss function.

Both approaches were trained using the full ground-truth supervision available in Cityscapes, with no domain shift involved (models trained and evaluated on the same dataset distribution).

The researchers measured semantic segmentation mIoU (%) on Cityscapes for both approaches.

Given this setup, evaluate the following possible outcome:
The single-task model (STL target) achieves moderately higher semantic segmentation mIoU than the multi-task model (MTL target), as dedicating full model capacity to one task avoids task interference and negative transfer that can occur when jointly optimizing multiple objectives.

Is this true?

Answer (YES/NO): NO